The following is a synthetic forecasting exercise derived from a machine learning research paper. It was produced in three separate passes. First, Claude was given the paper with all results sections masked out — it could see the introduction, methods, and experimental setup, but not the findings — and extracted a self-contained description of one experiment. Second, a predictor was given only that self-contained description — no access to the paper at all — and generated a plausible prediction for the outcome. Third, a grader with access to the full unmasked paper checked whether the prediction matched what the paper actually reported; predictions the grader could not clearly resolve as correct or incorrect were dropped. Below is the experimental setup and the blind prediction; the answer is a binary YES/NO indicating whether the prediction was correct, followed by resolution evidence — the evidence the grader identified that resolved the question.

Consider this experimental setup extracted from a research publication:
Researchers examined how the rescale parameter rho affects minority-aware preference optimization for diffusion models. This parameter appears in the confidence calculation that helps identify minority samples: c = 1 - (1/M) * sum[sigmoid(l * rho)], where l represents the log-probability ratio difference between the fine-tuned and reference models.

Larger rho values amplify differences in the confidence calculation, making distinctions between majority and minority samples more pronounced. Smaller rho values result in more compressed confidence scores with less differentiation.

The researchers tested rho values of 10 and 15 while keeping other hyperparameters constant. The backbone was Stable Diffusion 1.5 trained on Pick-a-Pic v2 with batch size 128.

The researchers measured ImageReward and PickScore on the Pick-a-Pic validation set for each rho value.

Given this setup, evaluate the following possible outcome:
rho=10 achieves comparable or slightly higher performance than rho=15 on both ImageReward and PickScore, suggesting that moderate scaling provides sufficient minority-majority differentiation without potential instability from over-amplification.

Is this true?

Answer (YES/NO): NO